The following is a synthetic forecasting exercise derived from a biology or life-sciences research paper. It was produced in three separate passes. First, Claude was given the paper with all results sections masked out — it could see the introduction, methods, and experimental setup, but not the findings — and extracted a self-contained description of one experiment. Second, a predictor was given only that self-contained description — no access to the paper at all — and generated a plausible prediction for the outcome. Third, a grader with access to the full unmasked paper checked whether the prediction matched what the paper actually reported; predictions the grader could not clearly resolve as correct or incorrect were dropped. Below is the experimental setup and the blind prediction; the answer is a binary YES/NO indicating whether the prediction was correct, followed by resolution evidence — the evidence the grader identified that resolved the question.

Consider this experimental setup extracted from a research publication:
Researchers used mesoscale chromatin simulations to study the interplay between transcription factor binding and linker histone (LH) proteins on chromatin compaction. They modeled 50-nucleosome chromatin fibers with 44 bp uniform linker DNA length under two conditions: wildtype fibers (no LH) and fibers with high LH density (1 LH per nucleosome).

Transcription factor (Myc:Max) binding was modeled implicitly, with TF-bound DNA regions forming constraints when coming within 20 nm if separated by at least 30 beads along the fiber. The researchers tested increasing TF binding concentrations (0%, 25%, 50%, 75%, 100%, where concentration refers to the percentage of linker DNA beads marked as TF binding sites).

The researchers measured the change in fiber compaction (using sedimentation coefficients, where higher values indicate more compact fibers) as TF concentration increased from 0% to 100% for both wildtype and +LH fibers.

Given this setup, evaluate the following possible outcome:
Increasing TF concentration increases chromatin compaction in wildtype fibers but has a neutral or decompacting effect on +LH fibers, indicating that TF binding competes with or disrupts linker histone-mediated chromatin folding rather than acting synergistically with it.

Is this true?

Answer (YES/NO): NO